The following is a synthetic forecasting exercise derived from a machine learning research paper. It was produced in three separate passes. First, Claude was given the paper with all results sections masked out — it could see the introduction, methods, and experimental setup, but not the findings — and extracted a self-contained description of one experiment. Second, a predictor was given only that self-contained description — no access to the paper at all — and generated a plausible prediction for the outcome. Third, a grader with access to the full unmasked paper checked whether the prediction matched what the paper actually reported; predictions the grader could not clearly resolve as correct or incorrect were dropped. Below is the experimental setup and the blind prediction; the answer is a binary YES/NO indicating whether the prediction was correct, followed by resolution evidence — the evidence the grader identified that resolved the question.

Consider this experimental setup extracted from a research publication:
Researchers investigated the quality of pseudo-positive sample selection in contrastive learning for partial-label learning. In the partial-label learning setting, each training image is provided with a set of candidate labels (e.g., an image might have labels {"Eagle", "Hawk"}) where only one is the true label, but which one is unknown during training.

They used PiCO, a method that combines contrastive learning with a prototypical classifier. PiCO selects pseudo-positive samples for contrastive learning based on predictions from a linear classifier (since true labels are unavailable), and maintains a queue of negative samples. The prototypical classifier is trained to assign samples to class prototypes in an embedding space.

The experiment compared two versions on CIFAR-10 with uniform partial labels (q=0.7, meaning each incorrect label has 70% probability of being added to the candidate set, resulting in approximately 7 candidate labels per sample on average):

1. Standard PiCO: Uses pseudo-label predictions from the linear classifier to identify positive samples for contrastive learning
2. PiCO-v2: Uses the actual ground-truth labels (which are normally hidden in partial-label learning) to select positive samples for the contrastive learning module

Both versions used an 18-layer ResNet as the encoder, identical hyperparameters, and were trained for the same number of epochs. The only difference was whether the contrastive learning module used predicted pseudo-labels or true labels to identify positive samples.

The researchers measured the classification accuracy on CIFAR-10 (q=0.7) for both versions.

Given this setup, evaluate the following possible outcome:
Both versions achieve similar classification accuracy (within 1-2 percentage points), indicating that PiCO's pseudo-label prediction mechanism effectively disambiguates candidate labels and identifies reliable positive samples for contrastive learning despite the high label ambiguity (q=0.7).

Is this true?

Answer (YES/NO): NO